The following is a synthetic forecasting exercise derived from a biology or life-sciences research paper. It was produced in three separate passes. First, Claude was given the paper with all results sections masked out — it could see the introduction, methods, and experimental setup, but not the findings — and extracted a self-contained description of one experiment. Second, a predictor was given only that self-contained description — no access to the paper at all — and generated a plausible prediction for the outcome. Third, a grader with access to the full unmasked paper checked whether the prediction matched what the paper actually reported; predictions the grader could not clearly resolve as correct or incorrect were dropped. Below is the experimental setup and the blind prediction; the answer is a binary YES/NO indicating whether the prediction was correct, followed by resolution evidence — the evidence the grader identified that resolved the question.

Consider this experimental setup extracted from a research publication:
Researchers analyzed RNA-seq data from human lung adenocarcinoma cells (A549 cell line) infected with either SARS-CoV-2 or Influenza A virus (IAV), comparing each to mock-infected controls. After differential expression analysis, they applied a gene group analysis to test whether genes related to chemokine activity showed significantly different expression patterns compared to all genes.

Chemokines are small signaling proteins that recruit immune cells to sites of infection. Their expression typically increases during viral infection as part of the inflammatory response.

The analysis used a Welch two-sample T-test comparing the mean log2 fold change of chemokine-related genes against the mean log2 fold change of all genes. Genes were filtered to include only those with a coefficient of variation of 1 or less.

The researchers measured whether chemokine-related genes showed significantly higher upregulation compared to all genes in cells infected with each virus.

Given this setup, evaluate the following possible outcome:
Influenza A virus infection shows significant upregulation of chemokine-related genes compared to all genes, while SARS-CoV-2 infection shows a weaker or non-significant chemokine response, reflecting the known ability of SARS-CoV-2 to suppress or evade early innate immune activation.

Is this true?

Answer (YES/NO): NO